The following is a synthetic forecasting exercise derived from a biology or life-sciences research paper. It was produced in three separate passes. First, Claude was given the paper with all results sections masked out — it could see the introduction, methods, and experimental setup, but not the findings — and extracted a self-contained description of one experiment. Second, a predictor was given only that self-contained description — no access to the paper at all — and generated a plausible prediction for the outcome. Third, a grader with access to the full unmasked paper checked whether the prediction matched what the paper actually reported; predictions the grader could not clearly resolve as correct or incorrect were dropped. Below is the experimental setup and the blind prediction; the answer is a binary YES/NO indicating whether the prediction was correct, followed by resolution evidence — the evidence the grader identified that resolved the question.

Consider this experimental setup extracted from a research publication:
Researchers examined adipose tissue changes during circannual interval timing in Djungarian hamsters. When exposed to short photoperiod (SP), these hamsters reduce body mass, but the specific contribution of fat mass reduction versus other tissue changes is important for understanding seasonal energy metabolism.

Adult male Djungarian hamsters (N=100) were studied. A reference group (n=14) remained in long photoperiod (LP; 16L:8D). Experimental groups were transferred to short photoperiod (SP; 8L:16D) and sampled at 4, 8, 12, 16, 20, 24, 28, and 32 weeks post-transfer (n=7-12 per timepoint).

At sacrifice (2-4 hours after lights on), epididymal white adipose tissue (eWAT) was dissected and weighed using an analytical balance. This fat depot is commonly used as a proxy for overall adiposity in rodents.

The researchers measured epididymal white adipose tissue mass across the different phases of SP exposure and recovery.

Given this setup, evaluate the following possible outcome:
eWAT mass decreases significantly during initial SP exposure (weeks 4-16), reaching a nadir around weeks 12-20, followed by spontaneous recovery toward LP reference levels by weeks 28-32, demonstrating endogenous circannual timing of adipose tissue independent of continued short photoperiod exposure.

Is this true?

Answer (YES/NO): YES